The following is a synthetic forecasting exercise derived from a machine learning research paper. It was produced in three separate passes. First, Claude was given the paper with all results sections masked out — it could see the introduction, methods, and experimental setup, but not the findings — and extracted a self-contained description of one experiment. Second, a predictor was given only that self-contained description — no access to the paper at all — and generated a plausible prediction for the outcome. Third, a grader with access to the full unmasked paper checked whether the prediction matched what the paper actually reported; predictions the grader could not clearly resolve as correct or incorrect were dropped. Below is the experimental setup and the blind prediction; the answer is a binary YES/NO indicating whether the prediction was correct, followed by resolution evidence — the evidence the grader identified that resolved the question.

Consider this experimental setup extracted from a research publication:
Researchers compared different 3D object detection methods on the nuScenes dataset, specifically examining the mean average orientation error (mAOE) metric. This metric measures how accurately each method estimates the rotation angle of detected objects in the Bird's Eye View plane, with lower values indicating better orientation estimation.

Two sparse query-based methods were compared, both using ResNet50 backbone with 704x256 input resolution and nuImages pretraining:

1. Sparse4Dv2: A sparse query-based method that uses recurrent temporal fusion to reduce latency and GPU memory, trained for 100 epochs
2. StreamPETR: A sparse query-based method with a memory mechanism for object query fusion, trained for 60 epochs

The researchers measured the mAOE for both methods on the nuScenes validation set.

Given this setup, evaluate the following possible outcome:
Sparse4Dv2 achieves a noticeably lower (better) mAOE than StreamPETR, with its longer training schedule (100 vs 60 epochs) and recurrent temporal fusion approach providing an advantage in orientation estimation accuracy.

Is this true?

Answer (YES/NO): NO